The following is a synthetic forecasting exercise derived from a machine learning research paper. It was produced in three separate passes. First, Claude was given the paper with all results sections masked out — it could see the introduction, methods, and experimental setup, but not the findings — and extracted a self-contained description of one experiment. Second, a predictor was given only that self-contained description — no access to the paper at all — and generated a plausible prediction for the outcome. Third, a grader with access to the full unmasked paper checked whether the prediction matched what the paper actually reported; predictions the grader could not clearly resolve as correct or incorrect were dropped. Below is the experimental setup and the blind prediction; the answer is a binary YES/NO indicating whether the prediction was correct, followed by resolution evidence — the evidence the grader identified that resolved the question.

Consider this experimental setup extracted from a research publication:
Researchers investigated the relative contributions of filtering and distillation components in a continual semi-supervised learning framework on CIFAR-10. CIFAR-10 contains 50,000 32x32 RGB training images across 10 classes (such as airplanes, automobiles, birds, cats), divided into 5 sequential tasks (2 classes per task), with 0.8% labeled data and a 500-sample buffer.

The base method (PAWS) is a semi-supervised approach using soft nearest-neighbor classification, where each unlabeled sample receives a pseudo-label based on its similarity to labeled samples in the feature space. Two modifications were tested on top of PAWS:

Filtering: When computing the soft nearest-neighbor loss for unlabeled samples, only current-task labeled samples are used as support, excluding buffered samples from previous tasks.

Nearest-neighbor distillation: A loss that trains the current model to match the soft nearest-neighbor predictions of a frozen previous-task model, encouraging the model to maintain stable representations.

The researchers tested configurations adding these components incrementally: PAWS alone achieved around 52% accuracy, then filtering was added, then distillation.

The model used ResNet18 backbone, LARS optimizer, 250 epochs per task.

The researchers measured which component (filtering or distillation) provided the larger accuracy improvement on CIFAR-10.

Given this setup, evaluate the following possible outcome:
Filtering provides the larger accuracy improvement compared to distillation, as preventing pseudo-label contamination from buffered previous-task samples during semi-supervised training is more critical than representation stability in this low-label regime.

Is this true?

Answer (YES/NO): YES